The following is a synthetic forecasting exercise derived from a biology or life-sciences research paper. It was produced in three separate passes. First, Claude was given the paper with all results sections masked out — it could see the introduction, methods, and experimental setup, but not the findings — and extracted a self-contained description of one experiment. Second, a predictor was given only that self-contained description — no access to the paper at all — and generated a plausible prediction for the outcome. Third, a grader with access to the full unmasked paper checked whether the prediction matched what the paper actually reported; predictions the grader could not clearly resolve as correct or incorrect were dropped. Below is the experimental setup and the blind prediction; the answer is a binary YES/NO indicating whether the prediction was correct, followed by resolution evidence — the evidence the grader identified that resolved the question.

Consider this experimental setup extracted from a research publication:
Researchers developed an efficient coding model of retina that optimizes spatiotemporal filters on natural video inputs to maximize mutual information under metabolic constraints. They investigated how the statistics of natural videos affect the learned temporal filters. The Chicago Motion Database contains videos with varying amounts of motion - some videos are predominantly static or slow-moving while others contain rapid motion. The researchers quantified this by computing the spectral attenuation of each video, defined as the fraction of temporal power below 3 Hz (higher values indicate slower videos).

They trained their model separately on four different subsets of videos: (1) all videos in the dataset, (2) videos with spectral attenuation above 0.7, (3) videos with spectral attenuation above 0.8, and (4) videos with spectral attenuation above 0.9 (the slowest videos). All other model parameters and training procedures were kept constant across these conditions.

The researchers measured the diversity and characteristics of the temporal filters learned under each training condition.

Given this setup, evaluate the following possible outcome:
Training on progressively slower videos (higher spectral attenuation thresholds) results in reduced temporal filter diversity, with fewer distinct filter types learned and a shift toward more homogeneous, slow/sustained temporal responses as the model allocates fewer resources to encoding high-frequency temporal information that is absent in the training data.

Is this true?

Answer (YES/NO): YES